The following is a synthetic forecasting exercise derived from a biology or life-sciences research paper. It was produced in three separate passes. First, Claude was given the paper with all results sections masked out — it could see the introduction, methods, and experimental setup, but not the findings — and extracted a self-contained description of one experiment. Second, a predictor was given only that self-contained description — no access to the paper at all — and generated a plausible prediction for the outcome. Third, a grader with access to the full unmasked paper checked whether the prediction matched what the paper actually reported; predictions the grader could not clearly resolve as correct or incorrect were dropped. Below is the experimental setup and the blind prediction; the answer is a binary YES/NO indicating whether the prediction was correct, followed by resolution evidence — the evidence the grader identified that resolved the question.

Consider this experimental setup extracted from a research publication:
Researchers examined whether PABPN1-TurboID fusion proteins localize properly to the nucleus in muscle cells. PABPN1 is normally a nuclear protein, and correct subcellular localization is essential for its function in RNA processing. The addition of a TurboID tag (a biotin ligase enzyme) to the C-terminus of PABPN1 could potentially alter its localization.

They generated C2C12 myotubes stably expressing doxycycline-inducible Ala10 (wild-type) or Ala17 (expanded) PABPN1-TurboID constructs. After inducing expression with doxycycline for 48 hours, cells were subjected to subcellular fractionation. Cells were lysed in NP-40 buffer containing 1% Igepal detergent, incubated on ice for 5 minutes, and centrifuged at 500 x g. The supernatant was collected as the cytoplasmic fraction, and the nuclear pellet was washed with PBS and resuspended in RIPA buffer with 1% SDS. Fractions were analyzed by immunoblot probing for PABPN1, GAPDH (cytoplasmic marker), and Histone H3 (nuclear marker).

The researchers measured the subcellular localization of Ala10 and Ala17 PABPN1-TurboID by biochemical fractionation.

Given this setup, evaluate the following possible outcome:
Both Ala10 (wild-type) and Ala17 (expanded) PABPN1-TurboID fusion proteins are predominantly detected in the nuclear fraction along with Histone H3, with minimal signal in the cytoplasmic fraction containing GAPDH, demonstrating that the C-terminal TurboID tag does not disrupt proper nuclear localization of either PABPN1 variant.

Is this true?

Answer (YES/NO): NO